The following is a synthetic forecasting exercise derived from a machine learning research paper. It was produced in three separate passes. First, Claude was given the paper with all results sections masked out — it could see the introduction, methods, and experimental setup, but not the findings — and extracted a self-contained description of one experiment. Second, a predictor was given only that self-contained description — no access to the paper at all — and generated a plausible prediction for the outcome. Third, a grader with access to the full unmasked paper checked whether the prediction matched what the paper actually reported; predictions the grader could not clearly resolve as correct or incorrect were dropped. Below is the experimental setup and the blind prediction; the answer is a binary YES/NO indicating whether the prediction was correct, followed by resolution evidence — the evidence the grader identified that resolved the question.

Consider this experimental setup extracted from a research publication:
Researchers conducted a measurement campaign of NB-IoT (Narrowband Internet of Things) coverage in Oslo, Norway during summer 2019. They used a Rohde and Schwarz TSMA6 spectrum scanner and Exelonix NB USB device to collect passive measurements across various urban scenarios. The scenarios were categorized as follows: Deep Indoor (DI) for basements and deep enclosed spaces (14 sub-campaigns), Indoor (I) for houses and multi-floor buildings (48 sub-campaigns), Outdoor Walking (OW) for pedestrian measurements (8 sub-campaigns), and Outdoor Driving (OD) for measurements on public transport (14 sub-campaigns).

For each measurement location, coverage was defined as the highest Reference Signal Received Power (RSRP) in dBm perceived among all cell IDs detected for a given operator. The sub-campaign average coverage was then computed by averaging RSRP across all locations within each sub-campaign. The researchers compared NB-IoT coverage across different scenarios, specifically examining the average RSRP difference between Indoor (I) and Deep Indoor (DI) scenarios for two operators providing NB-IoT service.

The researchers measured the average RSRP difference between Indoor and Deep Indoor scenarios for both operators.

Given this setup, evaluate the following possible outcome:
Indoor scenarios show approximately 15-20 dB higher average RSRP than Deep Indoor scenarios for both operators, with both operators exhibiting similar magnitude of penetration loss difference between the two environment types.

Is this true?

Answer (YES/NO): NO